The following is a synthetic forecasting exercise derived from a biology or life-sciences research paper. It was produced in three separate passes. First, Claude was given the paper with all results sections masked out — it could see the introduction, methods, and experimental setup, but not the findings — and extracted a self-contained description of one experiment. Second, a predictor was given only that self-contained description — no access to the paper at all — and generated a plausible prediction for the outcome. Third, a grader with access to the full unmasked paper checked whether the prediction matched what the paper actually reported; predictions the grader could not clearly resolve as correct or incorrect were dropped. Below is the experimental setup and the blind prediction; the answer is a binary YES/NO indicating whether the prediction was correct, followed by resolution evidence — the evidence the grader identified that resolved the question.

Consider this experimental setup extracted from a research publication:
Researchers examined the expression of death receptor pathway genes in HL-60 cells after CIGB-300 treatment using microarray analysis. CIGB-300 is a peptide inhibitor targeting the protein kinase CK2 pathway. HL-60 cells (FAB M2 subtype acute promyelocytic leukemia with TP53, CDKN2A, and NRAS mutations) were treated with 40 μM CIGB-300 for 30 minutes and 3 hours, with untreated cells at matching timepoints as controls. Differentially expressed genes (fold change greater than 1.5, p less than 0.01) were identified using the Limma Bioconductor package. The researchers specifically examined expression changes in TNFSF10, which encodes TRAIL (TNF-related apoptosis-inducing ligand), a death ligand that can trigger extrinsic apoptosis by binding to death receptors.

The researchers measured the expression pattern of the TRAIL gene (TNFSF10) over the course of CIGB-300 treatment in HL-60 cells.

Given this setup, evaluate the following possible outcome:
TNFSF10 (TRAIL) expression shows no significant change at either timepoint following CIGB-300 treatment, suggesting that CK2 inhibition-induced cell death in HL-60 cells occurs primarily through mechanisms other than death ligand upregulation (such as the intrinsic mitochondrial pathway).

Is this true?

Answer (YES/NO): NO